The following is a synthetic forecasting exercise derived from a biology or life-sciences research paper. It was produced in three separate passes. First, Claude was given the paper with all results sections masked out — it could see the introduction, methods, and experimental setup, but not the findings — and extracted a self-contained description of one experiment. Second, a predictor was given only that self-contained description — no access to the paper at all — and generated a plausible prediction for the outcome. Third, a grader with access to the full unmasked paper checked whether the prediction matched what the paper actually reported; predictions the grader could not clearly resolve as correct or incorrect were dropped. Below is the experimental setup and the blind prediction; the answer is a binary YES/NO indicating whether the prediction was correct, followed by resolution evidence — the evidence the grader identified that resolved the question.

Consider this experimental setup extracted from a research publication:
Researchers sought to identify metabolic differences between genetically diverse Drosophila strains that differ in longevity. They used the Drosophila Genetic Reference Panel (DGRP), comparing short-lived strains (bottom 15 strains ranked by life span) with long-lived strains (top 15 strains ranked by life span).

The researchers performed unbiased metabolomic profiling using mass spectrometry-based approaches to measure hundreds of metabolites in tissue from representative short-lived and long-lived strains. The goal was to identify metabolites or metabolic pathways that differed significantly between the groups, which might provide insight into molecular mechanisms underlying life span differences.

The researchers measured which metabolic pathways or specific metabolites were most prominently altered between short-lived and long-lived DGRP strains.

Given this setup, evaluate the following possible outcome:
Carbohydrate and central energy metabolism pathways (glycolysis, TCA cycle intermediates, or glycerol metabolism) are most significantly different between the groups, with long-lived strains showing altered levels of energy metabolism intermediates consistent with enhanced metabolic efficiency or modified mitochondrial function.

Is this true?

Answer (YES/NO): NO